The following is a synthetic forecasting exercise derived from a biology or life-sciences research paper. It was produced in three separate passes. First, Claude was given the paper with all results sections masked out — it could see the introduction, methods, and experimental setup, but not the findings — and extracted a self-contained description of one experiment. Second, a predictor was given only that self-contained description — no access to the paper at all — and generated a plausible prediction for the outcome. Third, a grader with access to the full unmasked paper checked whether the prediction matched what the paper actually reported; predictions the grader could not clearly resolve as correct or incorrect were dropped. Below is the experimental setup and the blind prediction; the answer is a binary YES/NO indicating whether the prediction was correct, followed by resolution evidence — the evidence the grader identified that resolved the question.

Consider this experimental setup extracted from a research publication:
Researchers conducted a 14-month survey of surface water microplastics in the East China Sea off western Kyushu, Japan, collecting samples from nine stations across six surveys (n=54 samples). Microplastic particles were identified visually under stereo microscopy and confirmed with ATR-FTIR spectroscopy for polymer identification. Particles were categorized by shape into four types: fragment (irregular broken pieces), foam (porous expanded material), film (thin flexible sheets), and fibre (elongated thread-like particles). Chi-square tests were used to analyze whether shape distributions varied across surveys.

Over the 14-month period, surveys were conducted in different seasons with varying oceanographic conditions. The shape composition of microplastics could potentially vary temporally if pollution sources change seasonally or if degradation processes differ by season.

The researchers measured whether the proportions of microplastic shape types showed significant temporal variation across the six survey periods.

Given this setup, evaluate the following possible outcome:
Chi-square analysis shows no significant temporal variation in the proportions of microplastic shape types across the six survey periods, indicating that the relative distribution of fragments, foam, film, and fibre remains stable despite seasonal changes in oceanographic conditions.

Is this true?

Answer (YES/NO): NO